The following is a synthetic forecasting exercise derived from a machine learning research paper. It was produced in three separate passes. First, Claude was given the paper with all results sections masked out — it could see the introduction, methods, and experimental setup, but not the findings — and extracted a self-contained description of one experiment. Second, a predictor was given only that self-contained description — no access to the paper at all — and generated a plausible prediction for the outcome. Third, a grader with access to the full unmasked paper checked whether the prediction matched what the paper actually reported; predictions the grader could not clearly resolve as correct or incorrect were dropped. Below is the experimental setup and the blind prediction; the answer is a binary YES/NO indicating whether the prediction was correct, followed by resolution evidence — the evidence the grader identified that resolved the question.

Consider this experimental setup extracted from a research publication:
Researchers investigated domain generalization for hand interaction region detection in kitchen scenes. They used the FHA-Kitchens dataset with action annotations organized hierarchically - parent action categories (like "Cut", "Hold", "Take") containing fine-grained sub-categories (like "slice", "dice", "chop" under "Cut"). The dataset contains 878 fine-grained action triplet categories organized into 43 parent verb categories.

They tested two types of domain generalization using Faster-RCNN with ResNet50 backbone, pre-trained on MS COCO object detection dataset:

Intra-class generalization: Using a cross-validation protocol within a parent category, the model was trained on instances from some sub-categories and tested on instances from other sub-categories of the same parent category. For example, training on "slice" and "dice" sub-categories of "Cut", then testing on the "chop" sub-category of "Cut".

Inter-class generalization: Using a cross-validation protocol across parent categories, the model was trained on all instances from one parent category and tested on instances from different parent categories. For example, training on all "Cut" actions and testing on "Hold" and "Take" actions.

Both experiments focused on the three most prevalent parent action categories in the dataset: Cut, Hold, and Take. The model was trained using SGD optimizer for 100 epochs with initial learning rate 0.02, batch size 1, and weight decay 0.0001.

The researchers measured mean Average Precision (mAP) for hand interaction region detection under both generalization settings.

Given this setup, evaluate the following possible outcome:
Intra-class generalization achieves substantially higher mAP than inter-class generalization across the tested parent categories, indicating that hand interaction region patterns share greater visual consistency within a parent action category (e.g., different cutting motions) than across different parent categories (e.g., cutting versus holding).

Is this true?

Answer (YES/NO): NO